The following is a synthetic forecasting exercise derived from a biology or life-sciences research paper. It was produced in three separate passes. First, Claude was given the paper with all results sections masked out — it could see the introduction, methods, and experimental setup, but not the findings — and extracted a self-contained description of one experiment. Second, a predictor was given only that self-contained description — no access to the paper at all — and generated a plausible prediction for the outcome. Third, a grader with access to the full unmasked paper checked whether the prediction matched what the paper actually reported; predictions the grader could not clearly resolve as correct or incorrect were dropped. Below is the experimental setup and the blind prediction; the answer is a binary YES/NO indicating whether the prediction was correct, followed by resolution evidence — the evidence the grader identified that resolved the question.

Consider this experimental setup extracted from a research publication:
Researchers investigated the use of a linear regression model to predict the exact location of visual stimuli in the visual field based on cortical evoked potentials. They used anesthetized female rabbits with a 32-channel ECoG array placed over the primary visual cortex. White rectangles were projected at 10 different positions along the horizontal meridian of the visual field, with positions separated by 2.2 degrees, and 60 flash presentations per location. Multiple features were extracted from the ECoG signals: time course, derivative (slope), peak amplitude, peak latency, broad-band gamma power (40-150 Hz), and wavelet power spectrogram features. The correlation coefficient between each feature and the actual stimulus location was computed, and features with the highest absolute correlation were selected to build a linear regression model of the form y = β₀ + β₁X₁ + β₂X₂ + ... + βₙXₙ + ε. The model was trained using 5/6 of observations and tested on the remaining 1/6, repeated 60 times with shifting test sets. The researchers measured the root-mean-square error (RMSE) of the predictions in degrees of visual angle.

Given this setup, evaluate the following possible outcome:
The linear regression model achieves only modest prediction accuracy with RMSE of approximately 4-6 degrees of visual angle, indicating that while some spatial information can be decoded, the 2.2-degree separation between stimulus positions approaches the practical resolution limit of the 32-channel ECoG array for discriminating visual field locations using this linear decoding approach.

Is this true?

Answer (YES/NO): NO